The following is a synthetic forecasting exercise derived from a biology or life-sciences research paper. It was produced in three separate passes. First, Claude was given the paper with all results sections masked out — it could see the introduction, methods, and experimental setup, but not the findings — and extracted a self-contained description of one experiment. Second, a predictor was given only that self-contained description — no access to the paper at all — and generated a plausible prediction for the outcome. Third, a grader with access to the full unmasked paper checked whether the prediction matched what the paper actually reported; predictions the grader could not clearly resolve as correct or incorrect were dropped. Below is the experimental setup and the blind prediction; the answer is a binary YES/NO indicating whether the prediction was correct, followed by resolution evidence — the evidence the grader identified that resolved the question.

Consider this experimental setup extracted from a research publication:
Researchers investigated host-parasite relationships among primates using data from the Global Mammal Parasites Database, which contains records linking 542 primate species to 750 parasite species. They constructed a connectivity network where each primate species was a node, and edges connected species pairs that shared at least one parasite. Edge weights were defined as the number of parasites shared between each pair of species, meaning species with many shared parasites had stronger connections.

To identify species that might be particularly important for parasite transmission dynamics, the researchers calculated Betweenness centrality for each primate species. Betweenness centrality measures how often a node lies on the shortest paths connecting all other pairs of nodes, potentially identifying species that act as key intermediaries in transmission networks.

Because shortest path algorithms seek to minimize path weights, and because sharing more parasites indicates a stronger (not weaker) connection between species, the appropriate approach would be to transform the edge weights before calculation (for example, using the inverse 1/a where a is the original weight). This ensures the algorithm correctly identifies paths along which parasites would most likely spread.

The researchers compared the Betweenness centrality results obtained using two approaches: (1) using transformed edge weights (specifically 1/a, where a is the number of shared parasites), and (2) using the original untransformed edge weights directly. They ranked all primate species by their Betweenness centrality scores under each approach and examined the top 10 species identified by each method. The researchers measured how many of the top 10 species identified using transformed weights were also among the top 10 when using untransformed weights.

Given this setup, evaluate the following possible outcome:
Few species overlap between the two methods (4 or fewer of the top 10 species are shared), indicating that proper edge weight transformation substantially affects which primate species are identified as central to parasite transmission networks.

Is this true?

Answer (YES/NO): YES